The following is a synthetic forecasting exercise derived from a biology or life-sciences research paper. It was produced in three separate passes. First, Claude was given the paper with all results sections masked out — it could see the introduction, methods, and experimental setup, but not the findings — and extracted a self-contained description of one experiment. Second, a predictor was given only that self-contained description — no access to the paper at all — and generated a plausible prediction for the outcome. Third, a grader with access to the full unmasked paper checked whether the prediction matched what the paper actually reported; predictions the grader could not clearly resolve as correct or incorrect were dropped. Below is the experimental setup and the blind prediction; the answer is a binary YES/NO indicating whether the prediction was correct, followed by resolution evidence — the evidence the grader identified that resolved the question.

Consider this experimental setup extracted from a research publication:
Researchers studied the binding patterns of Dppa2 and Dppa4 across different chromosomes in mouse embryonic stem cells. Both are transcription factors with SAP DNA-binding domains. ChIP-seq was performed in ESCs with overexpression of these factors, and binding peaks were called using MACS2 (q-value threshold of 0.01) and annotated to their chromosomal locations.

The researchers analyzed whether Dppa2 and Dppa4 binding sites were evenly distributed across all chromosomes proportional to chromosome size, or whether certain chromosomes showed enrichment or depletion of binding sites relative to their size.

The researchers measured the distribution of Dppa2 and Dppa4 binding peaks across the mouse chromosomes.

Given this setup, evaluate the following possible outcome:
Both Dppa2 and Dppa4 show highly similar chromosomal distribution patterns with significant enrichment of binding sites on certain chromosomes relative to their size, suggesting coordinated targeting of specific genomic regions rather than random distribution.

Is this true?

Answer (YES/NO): YES